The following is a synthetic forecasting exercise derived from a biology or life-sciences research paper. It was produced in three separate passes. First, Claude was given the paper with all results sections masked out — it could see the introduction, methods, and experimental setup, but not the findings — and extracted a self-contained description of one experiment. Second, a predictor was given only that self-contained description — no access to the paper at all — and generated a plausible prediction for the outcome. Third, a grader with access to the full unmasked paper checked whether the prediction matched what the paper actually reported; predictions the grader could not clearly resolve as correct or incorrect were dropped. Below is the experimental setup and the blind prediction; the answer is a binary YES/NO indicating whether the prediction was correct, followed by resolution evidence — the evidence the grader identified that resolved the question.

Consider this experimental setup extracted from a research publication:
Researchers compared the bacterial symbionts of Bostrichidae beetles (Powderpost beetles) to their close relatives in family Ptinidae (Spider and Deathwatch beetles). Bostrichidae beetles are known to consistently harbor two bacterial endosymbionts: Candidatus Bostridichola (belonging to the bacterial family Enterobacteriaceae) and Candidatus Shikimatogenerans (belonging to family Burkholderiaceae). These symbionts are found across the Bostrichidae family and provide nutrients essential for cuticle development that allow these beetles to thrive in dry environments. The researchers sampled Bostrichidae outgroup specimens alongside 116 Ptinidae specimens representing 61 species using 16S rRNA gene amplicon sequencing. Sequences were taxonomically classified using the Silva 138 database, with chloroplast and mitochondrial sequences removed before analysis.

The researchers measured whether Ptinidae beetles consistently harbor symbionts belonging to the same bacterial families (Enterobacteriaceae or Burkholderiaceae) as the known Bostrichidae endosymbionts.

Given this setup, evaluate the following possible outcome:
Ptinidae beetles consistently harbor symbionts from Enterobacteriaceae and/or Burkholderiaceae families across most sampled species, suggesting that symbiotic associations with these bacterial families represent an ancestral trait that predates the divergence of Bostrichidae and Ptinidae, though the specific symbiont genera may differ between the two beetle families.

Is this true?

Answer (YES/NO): NO